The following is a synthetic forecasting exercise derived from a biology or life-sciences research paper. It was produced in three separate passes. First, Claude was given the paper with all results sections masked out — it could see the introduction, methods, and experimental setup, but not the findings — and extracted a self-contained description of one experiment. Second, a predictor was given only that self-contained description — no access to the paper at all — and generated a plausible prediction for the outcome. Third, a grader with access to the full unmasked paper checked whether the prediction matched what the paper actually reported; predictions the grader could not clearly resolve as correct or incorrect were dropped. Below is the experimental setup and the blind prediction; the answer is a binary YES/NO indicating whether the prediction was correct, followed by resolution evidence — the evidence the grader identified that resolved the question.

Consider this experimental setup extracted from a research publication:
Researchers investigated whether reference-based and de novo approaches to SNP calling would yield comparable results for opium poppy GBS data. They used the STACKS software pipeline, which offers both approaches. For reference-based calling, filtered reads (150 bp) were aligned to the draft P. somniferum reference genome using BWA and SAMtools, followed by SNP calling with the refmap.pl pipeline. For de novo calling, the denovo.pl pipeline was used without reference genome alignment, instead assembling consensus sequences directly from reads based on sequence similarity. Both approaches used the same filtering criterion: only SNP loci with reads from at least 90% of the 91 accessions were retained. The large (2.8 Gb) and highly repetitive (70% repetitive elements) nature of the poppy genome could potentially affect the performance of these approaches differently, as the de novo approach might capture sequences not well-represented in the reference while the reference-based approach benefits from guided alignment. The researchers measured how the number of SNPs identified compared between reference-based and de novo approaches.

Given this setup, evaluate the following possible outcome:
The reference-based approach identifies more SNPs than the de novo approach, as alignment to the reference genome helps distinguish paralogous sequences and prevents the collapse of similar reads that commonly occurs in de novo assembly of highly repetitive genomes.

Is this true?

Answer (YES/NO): YES